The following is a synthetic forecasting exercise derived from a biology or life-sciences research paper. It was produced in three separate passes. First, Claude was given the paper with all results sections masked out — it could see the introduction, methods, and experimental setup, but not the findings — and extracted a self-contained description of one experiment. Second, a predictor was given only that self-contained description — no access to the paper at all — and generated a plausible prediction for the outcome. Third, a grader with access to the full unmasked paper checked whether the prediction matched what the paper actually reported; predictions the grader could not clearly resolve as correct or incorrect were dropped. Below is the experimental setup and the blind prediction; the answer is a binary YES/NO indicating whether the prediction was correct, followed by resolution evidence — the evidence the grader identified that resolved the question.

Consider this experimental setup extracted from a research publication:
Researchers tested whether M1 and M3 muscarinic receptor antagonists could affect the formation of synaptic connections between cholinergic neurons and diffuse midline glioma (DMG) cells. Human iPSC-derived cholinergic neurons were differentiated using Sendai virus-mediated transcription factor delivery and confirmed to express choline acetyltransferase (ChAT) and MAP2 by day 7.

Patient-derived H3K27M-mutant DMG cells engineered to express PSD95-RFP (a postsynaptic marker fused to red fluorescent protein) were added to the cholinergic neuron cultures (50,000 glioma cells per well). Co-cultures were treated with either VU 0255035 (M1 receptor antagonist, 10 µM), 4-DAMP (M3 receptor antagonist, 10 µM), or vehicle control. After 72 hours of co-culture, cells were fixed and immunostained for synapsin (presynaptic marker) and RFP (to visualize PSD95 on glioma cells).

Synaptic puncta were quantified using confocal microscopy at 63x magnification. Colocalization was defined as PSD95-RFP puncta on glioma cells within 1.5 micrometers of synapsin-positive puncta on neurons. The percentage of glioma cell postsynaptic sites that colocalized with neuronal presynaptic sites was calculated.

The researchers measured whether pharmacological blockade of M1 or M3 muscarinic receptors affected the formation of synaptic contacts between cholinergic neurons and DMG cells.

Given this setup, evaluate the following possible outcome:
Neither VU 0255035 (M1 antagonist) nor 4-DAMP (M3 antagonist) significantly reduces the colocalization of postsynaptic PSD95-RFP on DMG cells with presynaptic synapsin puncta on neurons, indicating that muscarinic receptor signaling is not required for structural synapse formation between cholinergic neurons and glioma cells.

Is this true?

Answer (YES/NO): NO